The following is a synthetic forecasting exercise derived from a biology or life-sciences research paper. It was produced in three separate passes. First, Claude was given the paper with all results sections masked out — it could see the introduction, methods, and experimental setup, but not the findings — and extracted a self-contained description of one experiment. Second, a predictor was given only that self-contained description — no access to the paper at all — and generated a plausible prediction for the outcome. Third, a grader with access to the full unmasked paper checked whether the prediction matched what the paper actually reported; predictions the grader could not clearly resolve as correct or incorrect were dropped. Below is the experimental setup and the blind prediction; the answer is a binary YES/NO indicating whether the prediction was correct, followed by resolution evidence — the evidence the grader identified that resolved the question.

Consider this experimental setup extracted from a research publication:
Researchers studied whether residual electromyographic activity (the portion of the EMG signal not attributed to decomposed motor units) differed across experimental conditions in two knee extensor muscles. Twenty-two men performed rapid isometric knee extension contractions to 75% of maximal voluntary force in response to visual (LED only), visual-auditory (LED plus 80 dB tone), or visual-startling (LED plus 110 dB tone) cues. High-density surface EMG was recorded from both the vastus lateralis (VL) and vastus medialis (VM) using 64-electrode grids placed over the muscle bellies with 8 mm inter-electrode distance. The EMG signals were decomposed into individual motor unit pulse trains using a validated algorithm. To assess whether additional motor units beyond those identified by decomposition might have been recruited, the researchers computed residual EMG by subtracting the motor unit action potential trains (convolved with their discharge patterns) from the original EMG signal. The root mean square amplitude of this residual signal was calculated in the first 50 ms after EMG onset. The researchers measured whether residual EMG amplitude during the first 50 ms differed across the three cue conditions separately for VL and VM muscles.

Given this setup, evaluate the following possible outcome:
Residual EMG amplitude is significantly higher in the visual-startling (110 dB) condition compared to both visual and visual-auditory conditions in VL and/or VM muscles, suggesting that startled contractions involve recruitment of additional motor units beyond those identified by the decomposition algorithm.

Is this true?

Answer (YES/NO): YES